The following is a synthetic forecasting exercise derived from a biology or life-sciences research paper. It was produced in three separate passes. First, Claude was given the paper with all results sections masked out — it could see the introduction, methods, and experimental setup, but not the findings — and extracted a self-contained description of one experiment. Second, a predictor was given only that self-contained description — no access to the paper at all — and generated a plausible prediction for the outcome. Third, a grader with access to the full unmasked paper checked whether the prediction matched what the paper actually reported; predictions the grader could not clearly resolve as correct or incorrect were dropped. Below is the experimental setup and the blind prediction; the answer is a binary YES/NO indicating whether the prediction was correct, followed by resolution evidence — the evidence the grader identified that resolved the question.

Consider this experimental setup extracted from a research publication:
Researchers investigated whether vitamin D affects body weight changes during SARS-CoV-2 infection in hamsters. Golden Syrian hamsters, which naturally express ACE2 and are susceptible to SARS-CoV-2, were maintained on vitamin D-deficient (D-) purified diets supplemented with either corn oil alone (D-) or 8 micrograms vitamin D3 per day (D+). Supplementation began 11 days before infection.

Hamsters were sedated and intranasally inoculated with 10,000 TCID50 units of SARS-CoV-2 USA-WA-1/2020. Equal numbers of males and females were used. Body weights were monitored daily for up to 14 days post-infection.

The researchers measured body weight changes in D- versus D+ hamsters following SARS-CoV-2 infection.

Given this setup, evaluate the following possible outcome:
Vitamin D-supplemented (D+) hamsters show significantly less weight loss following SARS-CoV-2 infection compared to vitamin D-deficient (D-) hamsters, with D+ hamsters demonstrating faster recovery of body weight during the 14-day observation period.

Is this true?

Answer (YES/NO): NO